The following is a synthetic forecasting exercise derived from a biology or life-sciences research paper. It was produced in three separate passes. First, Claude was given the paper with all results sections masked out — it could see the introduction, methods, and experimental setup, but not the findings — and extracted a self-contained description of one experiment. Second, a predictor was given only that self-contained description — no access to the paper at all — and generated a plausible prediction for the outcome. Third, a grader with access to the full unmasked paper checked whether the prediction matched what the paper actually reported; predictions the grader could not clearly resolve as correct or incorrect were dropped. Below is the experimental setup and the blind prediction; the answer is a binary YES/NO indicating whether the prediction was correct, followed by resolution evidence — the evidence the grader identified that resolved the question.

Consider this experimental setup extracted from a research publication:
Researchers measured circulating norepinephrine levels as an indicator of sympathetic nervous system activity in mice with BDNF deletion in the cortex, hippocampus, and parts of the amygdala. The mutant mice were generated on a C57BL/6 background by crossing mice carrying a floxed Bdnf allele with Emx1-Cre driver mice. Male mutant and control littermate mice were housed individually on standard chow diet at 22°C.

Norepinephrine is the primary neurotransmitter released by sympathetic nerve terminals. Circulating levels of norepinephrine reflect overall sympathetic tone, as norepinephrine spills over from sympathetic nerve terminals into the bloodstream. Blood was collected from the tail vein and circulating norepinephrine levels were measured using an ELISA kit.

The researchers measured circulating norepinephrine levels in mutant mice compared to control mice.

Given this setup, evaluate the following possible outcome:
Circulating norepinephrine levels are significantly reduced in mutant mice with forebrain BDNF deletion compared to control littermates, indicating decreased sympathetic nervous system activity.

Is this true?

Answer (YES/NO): NO